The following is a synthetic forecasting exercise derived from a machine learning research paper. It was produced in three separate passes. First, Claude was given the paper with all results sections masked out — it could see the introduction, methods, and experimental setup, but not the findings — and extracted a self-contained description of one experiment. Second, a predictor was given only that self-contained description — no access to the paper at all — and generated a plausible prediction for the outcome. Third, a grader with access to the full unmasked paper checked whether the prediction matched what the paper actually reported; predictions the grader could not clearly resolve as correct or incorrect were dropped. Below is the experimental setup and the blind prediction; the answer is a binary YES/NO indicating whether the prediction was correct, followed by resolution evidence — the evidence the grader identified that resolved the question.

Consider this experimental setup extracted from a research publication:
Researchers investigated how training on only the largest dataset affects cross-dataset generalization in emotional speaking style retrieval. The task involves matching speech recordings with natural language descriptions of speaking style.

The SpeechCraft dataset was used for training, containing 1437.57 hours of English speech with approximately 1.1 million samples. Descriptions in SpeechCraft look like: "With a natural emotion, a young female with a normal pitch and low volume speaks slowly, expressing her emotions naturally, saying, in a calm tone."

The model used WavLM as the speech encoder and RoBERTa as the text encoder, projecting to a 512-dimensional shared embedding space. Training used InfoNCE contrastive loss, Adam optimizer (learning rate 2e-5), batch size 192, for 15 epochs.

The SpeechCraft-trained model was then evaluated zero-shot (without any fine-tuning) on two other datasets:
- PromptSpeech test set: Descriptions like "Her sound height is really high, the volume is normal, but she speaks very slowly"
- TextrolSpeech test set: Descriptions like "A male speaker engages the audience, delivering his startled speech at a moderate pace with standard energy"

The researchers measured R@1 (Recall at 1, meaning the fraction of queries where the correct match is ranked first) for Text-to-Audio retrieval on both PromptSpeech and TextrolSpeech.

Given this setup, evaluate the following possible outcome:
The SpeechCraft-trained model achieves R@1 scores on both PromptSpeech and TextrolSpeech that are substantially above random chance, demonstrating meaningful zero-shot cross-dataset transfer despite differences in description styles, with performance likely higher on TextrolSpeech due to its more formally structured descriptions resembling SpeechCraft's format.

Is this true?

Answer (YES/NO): NO